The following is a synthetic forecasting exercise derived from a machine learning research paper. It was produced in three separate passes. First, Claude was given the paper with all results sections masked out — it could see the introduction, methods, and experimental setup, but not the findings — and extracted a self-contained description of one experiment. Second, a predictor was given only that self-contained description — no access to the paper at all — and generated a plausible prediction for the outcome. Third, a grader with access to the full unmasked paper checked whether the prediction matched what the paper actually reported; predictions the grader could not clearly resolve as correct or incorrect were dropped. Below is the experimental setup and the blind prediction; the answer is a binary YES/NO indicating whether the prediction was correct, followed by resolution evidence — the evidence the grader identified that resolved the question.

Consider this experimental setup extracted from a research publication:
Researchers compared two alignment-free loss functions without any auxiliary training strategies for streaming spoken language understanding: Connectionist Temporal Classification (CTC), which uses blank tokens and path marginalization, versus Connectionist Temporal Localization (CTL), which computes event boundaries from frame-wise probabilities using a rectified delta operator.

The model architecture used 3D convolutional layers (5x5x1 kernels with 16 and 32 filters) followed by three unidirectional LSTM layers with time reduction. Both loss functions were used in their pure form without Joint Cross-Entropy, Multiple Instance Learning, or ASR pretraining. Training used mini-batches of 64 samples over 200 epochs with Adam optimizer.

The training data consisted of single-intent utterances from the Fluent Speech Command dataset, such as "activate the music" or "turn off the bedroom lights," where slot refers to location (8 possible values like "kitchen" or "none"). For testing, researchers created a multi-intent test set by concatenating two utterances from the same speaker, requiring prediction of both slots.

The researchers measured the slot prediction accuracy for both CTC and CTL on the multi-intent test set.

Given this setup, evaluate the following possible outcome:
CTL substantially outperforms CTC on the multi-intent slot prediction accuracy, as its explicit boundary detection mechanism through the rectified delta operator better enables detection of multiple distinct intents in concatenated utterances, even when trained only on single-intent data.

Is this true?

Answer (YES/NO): NO